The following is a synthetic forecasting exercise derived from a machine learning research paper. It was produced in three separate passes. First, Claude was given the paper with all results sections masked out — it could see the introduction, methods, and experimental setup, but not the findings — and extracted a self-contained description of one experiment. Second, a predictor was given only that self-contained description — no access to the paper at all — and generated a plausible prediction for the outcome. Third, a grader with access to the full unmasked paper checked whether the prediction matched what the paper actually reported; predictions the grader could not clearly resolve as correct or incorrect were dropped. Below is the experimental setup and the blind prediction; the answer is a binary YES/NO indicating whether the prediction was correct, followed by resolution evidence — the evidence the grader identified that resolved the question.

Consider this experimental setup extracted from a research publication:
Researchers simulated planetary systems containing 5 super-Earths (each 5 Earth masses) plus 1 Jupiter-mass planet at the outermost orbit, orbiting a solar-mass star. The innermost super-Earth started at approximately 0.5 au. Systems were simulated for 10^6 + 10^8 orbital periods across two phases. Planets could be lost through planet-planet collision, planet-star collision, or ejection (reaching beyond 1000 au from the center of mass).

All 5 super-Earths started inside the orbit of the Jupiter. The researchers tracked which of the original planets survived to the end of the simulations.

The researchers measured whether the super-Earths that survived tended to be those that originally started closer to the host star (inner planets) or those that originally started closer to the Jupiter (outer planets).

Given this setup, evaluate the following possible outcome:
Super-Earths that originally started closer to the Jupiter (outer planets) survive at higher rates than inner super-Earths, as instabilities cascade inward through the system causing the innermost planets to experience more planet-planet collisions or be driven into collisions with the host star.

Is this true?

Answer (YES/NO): NO